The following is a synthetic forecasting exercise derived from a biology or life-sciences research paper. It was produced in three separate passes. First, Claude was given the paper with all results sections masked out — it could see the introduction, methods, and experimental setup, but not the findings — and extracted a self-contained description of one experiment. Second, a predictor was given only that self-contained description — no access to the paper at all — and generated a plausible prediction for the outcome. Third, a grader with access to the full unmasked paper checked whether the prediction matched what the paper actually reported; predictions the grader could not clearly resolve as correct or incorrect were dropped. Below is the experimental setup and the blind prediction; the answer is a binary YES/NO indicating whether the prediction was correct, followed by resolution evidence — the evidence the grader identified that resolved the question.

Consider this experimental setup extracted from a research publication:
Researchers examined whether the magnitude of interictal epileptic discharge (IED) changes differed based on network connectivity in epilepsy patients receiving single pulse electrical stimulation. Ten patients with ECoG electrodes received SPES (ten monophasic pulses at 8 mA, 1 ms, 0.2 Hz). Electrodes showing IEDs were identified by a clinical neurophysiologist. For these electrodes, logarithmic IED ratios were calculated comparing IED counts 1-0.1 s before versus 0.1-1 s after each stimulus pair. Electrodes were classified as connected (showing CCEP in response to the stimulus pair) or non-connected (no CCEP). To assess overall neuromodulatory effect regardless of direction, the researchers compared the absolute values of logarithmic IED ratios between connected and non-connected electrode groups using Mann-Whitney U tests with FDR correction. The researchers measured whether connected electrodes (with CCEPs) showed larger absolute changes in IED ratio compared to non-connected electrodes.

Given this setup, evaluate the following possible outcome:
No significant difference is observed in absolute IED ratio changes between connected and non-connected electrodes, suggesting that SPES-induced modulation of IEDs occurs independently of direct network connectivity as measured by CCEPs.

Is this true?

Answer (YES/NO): NO